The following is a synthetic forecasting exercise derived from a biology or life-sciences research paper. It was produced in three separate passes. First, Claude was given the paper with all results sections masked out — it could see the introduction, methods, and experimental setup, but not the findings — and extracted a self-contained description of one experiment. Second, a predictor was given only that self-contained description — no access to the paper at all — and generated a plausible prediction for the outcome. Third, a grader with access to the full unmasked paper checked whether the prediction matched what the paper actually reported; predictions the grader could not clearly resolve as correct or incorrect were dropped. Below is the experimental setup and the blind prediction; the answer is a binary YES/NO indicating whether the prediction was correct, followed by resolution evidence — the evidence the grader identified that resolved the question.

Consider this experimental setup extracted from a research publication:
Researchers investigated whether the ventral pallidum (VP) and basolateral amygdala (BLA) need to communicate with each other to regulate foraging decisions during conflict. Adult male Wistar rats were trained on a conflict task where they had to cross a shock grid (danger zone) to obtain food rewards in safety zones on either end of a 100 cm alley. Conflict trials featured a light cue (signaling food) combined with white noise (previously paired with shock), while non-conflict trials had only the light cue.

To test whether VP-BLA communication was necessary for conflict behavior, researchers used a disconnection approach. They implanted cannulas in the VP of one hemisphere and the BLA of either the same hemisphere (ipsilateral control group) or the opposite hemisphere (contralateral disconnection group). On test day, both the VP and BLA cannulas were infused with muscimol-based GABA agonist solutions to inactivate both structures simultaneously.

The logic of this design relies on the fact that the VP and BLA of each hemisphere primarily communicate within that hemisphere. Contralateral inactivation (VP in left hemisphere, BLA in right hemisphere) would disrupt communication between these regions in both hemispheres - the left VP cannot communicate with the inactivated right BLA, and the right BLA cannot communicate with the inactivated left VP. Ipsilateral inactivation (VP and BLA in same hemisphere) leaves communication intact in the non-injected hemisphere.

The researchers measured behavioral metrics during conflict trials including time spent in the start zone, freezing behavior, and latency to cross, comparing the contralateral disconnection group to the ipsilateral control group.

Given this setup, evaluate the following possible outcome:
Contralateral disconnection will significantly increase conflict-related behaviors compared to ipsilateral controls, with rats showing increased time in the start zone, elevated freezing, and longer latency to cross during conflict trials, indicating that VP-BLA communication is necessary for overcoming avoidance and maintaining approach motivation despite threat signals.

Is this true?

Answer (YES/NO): NO